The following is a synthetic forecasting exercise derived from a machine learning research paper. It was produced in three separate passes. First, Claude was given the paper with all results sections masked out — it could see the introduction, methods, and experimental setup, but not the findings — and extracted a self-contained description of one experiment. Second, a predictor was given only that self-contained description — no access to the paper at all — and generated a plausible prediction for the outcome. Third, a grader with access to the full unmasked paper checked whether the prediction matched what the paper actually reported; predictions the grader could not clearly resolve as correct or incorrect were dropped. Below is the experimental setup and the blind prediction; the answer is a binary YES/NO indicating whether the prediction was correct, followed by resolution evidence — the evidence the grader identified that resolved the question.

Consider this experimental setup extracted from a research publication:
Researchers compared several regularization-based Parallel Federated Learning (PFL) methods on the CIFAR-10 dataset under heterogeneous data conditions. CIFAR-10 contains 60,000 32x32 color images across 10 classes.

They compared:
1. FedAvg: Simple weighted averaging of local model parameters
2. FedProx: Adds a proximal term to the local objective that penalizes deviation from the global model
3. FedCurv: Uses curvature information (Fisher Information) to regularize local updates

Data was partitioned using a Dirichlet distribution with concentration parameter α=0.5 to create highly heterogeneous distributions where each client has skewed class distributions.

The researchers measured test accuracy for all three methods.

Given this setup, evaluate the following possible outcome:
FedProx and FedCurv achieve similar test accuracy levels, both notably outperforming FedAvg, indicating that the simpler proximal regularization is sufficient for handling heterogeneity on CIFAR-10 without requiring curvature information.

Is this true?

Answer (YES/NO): NO